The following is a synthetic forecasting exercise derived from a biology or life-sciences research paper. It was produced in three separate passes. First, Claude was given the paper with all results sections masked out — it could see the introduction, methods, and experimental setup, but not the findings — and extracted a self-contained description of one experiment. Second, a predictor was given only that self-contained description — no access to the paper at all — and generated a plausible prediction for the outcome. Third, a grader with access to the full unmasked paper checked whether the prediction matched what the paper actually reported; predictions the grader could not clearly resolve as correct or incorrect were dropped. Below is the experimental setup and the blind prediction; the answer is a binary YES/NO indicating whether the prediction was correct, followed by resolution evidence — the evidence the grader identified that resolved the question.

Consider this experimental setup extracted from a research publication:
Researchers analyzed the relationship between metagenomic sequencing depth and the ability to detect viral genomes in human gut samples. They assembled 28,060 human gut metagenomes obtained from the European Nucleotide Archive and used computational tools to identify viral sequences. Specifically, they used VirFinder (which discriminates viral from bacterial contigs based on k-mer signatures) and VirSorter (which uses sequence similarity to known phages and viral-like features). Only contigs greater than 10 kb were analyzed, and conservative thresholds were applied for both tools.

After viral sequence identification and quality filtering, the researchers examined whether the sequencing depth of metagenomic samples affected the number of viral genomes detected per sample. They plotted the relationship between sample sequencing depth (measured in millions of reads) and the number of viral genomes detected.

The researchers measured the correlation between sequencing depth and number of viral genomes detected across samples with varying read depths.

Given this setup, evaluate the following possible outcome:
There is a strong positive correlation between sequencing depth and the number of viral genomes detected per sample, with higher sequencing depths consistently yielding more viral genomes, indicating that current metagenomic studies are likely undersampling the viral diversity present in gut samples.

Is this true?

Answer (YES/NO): NO